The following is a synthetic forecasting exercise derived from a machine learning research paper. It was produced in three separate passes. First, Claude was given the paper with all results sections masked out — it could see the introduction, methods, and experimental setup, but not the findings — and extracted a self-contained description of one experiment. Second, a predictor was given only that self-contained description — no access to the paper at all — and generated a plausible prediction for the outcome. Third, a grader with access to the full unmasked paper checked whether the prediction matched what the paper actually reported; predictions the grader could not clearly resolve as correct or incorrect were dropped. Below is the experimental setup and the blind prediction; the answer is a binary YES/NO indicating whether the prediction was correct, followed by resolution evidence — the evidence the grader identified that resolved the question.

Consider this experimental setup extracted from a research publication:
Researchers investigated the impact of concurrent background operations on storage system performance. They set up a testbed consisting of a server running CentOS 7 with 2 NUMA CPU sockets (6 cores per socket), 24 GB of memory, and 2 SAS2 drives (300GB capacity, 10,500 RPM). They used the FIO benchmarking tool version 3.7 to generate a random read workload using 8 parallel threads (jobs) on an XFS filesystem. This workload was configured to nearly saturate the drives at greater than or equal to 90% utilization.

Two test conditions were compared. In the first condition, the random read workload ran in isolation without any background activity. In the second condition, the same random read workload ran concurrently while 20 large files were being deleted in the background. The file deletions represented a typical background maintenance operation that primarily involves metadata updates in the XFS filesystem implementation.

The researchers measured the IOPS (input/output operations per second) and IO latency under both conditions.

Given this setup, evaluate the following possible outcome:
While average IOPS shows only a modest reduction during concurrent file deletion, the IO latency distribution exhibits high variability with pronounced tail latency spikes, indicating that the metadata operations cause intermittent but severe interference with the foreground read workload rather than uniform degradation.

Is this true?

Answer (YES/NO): NO